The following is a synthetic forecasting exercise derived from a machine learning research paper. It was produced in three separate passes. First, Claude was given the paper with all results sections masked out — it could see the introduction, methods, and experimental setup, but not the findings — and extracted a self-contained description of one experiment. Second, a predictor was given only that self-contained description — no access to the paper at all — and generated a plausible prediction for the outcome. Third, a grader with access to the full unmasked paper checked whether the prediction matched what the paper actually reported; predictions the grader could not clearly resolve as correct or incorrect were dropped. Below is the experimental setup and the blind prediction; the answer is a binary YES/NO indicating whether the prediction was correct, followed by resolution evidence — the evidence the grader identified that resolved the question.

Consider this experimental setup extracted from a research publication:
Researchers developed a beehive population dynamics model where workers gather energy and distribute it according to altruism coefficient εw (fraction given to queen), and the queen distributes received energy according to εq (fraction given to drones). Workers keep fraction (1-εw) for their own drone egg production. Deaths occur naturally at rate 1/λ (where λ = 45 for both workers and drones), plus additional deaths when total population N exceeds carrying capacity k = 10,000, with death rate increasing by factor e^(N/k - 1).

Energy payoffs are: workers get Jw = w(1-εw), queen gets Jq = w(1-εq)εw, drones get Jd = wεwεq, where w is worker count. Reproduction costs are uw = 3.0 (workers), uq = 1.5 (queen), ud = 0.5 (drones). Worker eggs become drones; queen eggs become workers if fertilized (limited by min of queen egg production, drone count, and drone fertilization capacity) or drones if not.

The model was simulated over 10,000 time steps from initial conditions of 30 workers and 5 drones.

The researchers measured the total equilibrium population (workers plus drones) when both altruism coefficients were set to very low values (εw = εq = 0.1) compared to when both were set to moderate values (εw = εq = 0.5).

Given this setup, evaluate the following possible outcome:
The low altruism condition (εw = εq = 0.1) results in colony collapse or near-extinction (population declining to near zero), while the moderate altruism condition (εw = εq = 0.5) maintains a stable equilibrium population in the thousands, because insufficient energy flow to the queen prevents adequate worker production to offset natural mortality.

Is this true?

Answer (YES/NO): YES